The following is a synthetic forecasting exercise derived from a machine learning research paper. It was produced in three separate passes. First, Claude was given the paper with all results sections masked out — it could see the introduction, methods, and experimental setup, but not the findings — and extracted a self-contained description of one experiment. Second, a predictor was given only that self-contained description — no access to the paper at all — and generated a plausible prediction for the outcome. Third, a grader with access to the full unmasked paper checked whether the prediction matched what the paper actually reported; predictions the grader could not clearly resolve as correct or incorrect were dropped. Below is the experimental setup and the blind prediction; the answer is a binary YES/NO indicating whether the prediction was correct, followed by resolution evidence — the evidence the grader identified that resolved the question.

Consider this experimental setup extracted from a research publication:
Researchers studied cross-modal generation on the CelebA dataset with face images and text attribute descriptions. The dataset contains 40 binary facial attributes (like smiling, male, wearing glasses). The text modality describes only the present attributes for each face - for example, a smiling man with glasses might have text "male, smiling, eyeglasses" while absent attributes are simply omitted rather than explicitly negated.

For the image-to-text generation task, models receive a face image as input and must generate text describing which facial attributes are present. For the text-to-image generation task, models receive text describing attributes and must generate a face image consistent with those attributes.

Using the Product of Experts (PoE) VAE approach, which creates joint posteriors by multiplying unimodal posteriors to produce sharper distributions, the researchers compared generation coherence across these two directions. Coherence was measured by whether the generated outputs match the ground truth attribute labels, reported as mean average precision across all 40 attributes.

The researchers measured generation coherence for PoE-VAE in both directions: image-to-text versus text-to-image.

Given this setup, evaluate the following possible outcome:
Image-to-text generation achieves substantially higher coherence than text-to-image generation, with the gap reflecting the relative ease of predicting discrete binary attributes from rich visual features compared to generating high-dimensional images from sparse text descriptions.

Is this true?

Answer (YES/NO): NO